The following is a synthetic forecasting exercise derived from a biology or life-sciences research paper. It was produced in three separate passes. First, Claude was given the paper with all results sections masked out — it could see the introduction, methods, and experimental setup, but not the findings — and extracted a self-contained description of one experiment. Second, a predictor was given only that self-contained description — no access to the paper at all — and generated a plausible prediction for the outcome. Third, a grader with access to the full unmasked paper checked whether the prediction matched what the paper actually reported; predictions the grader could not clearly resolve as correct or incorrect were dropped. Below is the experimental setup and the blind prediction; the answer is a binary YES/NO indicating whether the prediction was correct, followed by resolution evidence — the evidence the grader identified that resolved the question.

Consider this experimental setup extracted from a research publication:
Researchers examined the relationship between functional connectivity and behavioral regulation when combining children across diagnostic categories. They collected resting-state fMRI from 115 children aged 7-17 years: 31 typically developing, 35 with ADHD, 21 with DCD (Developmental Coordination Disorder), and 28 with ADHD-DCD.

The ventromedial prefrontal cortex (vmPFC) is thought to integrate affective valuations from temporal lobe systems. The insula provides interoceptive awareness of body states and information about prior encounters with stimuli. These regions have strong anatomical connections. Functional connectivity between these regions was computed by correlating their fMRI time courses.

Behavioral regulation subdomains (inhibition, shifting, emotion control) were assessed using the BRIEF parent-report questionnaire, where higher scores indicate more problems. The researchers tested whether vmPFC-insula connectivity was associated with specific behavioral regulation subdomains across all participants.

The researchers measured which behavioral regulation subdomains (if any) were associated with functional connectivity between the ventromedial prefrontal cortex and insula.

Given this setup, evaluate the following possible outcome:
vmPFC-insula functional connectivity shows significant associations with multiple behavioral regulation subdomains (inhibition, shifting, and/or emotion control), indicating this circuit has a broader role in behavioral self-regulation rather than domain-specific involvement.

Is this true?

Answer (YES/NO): YES